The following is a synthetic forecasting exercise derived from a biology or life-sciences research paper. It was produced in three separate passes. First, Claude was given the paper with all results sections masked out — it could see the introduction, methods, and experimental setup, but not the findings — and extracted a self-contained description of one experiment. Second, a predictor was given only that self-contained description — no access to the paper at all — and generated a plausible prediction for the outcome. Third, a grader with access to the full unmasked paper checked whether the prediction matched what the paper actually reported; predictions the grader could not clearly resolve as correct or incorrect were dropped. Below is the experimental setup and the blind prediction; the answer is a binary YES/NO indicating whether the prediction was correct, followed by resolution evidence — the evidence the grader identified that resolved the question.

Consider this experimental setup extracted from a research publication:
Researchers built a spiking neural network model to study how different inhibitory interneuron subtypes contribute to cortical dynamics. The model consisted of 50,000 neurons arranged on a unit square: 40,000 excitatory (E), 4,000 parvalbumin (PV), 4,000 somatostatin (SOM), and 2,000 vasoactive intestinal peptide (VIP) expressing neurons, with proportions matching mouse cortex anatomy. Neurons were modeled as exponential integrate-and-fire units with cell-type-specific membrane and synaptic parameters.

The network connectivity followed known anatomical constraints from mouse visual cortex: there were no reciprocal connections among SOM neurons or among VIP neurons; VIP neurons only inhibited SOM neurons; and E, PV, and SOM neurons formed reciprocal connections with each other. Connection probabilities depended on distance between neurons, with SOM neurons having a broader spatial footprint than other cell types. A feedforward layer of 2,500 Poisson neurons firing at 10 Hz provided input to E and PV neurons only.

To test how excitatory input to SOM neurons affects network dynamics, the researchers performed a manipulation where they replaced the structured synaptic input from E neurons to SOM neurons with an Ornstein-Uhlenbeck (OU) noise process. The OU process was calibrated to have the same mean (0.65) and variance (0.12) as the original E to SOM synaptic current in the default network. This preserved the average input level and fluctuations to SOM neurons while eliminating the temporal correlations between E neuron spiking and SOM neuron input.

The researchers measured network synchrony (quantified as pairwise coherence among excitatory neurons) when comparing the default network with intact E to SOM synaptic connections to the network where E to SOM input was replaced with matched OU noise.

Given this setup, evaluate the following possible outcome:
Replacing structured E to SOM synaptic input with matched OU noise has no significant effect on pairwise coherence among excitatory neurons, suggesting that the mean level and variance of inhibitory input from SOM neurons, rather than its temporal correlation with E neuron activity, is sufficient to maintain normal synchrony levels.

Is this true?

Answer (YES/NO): NO